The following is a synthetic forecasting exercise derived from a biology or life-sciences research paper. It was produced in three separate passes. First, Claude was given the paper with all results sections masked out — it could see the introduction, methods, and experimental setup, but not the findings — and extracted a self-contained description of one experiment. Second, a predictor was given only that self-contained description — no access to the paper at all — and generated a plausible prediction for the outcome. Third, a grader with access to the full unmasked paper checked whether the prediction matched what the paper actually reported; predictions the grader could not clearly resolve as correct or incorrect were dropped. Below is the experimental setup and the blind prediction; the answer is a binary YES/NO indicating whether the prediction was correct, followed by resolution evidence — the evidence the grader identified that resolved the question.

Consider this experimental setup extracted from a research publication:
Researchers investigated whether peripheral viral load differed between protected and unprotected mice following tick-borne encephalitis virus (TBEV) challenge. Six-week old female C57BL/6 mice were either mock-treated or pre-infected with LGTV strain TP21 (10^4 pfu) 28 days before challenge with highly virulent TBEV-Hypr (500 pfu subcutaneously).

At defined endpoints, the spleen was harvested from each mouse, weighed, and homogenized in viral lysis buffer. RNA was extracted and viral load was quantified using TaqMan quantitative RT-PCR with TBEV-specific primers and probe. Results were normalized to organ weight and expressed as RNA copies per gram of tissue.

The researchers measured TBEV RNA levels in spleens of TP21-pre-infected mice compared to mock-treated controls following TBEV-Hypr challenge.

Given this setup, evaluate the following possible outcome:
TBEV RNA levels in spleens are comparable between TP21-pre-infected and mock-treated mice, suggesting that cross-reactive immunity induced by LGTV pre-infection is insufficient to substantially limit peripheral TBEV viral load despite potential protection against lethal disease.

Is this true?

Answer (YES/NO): NO